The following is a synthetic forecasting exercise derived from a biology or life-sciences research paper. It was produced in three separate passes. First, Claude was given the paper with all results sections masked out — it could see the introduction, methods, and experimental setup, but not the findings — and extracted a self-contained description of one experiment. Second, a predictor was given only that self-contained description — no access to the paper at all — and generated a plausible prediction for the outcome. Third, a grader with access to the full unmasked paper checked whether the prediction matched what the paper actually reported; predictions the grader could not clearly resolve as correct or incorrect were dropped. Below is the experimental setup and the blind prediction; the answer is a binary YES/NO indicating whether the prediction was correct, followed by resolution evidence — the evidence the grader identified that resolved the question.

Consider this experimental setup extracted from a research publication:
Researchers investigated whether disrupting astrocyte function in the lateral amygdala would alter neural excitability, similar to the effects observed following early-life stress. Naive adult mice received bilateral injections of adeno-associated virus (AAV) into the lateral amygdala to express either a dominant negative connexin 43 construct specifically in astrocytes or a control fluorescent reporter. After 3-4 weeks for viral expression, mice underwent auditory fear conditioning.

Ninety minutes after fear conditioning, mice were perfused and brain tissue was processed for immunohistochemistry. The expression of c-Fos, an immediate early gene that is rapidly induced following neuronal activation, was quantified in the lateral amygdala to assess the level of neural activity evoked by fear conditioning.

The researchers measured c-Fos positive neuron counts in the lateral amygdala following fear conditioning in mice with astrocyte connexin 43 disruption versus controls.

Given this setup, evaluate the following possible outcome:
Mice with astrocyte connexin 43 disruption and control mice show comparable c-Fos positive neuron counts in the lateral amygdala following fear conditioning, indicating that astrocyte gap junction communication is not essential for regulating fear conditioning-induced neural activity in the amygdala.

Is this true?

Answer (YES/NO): NO